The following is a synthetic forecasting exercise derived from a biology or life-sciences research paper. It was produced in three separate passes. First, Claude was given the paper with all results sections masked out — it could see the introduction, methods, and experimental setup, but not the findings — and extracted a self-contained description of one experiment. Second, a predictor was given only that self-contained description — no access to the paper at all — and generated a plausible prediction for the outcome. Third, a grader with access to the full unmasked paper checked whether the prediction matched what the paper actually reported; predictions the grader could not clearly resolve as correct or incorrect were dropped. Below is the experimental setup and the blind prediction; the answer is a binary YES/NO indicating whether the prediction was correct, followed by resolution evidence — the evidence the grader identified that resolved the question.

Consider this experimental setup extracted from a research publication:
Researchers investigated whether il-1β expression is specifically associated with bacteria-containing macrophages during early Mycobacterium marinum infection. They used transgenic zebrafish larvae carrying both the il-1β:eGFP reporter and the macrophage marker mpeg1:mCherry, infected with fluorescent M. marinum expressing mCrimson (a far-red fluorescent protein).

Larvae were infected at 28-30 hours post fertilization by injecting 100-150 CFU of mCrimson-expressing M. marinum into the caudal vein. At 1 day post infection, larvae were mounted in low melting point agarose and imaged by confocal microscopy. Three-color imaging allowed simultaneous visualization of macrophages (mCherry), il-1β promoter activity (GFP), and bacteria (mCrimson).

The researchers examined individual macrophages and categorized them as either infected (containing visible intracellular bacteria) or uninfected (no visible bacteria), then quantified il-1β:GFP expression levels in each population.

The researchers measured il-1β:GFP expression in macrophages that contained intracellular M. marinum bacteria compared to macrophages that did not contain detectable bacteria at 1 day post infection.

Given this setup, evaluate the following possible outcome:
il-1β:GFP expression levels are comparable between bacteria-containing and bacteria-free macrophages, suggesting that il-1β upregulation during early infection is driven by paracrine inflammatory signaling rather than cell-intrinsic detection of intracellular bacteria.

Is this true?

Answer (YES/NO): NO